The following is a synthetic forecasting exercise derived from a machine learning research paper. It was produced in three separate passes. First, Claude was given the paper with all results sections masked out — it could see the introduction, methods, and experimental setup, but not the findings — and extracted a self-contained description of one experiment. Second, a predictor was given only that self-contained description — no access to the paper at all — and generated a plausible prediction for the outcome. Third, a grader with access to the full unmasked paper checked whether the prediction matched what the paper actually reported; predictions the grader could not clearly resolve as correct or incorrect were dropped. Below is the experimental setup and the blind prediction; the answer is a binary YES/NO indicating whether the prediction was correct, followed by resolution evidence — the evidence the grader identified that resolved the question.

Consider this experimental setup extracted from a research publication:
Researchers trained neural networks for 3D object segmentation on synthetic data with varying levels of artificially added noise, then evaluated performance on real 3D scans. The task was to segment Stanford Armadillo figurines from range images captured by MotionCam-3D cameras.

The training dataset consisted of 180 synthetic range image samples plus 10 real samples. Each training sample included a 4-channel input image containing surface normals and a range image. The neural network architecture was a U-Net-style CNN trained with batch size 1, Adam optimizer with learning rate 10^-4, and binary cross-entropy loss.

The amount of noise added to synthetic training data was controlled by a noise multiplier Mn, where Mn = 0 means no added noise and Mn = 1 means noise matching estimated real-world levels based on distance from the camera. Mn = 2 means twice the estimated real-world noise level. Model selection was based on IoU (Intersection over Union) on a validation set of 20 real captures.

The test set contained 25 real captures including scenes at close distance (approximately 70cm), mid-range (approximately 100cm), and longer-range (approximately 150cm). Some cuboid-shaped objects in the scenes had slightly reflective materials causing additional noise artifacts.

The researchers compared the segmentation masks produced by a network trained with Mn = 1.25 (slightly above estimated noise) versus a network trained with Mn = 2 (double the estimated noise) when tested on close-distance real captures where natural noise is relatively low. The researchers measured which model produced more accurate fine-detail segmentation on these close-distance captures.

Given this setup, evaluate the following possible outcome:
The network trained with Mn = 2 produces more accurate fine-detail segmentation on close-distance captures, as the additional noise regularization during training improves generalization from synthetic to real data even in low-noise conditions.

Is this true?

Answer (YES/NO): NO